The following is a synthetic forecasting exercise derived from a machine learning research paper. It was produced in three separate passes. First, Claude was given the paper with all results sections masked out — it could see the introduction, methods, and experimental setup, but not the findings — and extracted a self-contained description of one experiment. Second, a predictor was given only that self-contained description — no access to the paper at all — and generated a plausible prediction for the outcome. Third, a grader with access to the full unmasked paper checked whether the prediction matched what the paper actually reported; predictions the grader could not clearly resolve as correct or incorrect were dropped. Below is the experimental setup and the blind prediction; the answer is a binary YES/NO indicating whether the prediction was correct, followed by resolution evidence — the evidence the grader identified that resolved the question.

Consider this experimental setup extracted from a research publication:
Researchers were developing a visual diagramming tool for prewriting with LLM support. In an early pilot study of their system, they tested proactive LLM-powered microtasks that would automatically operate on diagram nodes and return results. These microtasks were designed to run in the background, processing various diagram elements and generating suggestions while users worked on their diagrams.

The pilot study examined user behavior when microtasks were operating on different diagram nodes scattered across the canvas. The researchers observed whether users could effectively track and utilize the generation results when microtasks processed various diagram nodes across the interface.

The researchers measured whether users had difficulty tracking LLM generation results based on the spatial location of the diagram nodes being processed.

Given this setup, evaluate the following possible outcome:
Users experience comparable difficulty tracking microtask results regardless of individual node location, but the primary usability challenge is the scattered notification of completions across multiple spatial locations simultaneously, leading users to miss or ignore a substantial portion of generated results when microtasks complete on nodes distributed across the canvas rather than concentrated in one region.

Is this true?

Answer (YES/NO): NO